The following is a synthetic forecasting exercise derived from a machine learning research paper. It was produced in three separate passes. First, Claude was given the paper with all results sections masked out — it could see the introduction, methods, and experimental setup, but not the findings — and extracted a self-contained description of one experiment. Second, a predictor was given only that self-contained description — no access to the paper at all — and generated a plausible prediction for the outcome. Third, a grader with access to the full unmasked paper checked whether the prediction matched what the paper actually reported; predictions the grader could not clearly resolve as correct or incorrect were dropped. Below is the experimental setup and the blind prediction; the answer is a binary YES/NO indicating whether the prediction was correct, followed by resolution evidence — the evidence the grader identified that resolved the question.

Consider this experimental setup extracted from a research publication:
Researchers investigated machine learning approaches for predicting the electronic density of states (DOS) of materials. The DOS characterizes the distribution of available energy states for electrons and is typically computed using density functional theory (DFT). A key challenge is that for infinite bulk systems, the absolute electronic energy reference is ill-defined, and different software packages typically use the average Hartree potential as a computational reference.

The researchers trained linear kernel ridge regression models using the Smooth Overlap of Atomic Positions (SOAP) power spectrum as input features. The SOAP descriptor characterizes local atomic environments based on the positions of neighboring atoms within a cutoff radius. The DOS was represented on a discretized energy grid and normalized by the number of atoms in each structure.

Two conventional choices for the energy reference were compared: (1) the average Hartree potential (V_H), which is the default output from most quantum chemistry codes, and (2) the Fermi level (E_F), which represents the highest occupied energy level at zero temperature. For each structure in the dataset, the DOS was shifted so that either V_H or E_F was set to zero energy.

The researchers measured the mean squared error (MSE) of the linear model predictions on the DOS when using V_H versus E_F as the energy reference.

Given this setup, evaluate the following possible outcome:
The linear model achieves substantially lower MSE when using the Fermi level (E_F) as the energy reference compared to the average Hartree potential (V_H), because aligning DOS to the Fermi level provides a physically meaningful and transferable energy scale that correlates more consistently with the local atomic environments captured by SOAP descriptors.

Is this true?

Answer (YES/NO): YES